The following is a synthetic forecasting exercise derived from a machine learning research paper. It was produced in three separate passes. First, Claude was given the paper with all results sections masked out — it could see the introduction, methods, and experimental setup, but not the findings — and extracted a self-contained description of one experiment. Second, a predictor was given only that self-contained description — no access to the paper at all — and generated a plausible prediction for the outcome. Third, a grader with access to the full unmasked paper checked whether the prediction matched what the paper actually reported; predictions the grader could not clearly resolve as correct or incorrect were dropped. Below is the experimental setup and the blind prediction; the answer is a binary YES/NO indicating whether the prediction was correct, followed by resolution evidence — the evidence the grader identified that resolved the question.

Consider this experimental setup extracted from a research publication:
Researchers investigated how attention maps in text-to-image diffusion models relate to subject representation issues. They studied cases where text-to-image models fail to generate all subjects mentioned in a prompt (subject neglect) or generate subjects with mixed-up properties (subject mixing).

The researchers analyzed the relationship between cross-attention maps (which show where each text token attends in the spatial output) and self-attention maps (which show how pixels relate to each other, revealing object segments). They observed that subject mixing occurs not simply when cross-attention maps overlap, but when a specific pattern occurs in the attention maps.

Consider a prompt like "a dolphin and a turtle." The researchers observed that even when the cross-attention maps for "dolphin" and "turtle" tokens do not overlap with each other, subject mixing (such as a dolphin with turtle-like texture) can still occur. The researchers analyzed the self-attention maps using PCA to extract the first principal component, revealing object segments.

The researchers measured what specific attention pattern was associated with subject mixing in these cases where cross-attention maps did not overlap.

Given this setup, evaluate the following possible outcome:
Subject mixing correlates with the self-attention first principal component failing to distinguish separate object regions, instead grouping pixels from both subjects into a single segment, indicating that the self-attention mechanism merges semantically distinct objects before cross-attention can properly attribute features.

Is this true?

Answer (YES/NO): NO